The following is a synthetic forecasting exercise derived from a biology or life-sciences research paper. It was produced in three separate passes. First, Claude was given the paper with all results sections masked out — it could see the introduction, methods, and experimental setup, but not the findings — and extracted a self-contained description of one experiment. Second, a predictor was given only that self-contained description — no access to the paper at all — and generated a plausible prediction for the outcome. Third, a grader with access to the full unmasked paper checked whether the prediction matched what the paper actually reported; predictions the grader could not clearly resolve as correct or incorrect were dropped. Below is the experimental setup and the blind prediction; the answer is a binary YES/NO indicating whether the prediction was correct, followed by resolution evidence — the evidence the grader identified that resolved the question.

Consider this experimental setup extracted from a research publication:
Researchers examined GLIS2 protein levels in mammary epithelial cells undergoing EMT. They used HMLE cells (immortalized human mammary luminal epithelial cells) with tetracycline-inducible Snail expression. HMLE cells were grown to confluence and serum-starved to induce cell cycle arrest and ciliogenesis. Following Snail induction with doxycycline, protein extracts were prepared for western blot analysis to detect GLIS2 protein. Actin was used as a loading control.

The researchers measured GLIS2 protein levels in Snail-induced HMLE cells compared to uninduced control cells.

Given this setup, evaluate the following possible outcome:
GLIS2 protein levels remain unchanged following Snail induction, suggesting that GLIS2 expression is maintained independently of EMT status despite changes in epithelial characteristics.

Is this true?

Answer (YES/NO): YES